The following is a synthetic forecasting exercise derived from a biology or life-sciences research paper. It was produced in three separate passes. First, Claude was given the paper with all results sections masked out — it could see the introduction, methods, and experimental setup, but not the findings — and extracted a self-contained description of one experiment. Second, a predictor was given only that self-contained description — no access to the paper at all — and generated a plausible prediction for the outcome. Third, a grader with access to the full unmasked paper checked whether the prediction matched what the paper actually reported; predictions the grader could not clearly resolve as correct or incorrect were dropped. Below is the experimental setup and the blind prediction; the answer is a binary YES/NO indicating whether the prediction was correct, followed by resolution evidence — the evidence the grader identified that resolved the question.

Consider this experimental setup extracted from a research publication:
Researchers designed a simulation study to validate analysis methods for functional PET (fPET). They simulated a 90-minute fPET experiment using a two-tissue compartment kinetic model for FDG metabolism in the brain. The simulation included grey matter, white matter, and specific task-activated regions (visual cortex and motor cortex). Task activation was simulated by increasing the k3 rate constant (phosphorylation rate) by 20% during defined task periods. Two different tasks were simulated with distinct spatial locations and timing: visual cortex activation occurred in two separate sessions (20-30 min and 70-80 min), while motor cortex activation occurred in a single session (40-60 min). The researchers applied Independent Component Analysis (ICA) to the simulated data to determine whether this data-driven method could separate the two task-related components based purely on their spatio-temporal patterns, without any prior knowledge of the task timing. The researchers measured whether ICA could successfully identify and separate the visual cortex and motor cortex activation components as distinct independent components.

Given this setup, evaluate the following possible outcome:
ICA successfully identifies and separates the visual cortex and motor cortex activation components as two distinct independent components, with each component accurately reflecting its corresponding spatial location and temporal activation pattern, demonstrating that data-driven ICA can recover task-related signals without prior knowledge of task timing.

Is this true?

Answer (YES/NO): NO